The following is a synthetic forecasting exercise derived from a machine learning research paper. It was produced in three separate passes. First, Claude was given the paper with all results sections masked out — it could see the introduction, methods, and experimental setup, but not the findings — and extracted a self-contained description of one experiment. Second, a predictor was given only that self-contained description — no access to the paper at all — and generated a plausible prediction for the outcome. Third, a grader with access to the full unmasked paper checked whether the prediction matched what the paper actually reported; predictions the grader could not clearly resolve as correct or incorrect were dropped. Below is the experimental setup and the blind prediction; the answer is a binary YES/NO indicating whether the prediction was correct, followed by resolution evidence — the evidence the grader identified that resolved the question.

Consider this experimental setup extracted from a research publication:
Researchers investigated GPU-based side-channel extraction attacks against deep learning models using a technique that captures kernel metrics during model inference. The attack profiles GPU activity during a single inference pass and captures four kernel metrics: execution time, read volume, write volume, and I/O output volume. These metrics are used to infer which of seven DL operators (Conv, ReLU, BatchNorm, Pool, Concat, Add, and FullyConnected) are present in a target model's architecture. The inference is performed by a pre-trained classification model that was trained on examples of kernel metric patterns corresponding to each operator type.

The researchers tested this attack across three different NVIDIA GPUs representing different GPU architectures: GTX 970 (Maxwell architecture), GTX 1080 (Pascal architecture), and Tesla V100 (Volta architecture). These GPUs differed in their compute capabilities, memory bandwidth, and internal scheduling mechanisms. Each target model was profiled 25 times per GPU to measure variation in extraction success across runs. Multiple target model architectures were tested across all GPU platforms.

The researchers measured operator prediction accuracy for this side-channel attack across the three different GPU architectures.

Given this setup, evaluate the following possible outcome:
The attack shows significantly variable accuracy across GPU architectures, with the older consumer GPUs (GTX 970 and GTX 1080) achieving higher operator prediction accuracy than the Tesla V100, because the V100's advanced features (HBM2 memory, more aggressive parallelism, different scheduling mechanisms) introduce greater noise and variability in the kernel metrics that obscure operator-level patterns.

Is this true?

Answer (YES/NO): NO